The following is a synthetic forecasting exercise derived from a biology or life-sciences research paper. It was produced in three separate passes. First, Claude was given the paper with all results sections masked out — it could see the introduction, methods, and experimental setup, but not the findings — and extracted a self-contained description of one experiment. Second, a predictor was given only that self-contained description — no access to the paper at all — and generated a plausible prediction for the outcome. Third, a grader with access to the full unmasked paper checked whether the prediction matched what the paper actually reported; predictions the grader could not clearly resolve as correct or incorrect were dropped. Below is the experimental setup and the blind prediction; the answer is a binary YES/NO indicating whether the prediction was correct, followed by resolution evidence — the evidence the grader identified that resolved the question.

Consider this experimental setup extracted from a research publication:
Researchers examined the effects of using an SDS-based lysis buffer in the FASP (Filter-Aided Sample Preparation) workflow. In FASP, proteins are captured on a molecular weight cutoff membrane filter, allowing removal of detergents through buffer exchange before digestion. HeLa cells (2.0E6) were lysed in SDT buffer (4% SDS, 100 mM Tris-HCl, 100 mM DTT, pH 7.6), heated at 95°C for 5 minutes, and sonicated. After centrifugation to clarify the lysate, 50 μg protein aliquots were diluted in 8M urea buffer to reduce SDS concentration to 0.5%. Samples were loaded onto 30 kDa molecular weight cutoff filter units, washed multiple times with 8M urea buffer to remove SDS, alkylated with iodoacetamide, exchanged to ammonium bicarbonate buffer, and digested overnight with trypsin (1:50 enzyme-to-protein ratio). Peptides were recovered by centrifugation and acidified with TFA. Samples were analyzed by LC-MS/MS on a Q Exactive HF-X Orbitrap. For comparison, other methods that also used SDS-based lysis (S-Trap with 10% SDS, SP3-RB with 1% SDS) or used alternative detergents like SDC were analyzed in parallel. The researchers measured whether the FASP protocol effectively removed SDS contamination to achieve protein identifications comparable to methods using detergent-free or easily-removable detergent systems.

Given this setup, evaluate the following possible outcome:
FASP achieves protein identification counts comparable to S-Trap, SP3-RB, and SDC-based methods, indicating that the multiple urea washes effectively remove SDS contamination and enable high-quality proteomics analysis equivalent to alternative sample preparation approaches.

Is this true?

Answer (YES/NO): YES